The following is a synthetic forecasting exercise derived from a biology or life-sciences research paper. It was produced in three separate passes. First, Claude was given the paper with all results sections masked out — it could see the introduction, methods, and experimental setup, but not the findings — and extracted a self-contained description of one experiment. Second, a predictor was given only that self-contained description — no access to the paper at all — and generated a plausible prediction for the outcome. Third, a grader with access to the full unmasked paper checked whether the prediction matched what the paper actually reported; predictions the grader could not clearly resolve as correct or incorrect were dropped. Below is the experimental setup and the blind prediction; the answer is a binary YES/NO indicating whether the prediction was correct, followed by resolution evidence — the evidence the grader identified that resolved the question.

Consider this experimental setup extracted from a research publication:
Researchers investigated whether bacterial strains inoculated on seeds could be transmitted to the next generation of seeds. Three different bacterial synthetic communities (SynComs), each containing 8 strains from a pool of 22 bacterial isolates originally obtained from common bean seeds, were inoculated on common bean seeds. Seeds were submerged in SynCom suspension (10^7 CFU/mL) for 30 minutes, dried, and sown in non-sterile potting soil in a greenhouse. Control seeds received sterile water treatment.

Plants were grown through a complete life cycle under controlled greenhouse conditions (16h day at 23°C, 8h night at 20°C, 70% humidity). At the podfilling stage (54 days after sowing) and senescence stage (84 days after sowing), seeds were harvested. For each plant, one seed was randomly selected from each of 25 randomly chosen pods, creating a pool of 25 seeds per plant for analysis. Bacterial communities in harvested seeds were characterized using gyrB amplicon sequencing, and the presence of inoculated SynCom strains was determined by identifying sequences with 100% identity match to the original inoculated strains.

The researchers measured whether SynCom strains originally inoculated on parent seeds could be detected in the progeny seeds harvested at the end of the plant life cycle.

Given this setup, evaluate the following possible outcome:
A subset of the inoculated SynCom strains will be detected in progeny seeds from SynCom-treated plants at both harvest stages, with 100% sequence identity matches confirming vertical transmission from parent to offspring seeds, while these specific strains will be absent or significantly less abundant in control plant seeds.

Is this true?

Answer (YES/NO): NO